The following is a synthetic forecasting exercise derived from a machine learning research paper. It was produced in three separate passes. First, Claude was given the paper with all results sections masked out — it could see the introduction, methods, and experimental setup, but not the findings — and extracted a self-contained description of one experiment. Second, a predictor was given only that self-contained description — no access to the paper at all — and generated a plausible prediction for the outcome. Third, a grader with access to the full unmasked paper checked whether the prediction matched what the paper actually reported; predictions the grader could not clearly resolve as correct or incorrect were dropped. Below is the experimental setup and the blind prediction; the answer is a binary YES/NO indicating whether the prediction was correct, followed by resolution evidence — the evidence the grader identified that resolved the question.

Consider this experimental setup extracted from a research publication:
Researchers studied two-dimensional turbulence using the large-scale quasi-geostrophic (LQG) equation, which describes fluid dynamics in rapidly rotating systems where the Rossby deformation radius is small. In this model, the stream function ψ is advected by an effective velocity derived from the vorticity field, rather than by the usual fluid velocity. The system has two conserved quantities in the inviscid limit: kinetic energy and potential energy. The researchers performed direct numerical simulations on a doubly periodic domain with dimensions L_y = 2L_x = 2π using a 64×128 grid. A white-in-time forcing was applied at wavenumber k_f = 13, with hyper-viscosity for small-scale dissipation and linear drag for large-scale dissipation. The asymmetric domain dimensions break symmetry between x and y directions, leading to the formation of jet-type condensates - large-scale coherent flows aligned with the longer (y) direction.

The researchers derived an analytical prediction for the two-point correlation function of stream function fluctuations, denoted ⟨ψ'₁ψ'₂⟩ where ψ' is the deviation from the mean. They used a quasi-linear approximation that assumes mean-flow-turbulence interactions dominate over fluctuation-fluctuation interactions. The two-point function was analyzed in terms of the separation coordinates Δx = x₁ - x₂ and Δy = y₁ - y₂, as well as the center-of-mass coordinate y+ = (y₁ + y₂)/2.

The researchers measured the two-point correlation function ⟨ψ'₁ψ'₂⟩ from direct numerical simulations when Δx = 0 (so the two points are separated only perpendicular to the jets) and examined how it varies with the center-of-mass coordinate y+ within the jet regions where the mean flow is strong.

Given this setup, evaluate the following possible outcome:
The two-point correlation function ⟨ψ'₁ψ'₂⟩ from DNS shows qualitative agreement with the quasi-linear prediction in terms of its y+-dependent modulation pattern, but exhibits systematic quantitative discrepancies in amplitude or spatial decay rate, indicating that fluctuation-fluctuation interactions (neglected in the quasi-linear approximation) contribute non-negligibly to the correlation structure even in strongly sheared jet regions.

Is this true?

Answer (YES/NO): NO